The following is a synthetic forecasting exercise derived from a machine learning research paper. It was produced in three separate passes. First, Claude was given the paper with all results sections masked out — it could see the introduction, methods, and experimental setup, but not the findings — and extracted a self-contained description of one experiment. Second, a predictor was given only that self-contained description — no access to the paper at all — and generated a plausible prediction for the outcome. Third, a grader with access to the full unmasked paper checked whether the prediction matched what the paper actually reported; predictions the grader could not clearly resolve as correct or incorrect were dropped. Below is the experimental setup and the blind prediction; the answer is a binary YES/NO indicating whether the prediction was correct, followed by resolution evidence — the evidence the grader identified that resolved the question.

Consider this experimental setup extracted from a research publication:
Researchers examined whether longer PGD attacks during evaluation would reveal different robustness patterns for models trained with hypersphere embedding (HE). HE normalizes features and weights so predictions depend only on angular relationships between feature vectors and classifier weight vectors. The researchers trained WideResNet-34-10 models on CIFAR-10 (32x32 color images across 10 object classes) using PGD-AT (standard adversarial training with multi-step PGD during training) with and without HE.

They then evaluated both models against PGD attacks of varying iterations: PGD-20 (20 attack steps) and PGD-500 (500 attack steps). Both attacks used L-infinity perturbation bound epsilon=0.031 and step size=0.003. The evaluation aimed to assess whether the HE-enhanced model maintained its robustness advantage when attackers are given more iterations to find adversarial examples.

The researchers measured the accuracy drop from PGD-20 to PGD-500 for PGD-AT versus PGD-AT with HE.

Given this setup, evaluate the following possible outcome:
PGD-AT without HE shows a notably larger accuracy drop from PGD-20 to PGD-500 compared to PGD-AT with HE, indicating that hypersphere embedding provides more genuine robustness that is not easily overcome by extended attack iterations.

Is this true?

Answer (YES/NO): YES